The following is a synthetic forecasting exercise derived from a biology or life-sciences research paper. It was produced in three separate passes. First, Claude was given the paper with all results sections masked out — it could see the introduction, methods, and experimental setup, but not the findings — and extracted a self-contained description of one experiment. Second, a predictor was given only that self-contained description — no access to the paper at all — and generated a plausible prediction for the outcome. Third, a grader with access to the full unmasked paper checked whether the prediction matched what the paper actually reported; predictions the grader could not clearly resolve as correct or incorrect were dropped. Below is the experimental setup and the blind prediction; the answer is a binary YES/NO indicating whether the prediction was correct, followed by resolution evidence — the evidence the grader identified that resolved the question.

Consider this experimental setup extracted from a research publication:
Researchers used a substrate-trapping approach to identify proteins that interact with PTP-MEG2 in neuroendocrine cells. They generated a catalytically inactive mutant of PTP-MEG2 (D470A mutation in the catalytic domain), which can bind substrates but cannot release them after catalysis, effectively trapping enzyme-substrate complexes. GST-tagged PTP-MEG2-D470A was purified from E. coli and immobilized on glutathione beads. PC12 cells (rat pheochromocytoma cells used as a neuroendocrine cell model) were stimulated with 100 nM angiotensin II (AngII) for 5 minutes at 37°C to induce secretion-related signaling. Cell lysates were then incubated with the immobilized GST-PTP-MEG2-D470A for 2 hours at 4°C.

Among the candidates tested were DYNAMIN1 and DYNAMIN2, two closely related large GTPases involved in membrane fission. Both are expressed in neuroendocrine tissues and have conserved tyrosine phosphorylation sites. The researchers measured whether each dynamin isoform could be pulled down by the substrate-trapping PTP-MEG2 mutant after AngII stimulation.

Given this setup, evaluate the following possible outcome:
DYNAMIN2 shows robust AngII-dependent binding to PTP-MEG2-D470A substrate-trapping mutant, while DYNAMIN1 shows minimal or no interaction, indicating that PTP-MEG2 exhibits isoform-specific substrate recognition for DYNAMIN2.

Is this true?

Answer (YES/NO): NO